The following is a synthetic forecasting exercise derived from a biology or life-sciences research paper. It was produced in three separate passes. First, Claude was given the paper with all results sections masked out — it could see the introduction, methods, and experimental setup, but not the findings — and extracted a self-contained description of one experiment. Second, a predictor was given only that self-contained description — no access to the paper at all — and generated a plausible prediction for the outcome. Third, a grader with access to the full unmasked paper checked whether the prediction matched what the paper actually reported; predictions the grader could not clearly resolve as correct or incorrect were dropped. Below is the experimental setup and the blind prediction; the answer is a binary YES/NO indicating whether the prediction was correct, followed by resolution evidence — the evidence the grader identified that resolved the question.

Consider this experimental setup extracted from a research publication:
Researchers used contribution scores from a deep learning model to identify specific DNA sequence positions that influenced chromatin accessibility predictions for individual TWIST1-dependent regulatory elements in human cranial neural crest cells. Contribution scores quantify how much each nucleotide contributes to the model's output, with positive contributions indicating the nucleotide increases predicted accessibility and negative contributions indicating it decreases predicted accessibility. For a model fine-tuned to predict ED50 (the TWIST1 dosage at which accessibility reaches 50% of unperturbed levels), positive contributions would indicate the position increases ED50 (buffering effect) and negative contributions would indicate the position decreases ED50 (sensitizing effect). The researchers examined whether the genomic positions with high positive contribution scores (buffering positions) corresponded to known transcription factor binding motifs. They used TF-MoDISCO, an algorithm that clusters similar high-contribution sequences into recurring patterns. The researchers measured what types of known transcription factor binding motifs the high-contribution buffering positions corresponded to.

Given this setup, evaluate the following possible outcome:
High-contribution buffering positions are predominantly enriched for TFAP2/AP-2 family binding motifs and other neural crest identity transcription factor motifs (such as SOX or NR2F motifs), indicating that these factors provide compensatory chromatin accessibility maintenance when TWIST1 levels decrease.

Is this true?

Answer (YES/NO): NO